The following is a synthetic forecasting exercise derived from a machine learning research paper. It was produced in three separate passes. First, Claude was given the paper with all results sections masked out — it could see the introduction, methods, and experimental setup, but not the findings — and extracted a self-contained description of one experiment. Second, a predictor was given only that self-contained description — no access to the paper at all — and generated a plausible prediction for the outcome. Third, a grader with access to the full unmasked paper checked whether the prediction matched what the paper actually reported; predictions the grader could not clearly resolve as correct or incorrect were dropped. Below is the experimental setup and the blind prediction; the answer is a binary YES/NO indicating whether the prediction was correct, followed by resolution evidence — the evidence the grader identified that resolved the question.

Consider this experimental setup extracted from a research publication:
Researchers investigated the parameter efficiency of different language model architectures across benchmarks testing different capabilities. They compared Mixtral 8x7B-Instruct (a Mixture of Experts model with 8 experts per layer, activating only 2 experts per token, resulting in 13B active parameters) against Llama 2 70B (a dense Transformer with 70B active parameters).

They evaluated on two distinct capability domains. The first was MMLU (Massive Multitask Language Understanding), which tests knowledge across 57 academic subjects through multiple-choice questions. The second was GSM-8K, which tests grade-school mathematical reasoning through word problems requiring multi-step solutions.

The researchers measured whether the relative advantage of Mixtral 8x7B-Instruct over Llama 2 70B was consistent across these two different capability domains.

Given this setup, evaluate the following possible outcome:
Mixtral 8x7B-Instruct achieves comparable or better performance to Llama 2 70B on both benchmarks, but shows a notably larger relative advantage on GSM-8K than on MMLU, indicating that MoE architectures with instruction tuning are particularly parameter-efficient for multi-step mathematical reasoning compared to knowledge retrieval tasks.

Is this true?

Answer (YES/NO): YES